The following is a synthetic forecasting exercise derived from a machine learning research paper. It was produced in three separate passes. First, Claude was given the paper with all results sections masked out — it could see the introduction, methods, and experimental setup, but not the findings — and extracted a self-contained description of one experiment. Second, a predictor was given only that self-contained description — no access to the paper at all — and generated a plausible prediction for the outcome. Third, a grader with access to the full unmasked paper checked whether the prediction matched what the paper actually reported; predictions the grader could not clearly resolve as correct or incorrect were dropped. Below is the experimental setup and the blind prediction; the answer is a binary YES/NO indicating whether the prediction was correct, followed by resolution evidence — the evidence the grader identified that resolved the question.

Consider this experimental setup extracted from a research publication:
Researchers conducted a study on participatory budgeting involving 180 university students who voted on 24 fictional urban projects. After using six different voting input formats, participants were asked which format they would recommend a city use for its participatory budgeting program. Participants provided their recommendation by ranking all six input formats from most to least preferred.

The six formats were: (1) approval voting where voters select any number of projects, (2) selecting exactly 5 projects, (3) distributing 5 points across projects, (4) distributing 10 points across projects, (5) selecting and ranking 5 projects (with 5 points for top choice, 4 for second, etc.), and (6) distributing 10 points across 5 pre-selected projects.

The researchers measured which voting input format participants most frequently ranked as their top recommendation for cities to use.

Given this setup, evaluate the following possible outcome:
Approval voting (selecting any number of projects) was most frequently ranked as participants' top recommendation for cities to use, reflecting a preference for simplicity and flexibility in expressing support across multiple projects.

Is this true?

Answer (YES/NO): NO